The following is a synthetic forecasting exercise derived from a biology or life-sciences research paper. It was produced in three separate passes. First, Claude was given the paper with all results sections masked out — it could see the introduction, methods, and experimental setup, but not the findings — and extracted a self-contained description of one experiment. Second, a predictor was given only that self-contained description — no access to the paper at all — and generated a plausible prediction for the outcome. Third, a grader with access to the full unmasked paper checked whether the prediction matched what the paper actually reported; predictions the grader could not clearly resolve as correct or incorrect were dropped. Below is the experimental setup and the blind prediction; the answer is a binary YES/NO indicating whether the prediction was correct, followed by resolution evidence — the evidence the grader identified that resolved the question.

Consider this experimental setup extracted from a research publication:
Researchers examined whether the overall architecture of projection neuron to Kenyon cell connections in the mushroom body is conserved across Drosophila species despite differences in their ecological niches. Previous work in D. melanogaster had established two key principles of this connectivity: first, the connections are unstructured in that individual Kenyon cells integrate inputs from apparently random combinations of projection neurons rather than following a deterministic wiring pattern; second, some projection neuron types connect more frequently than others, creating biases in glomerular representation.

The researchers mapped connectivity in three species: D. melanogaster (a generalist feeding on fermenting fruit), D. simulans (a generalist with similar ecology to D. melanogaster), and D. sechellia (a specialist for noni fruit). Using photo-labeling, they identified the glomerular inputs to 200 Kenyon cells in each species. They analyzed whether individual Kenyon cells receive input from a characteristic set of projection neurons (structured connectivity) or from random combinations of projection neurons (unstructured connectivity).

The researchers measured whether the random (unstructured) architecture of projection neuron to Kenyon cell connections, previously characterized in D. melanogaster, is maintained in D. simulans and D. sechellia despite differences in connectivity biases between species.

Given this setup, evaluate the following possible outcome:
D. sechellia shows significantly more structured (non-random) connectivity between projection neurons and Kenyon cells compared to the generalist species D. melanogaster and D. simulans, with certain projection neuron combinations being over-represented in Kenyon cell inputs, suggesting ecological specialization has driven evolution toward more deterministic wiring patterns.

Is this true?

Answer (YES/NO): NO